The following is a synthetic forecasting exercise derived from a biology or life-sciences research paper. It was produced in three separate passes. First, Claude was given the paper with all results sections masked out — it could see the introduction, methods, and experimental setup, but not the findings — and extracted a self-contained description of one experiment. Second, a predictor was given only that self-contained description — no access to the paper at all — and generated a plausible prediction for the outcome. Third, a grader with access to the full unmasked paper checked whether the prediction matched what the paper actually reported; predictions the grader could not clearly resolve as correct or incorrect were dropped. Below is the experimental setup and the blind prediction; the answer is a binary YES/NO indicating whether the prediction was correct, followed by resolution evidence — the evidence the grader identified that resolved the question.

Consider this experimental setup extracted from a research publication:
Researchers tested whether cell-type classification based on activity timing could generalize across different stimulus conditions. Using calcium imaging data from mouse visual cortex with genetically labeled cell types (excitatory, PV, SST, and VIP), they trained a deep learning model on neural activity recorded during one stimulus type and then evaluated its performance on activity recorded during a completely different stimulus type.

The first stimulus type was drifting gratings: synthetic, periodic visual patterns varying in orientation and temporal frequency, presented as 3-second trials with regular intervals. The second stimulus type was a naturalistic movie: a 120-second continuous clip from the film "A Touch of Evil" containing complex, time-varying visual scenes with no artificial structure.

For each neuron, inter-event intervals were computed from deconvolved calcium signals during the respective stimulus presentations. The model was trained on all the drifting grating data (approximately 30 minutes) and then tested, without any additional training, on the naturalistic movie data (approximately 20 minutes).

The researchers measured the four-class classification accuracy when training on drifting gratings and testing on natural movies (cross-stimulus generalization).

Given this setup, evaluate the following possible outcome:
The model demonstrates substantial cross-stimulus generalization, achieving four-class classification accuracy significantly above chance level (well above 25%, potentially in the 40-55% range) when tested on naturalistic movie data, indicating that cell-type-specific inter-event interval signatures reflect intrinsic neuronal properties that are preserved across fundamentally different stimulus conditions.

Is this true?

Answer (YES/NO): YES